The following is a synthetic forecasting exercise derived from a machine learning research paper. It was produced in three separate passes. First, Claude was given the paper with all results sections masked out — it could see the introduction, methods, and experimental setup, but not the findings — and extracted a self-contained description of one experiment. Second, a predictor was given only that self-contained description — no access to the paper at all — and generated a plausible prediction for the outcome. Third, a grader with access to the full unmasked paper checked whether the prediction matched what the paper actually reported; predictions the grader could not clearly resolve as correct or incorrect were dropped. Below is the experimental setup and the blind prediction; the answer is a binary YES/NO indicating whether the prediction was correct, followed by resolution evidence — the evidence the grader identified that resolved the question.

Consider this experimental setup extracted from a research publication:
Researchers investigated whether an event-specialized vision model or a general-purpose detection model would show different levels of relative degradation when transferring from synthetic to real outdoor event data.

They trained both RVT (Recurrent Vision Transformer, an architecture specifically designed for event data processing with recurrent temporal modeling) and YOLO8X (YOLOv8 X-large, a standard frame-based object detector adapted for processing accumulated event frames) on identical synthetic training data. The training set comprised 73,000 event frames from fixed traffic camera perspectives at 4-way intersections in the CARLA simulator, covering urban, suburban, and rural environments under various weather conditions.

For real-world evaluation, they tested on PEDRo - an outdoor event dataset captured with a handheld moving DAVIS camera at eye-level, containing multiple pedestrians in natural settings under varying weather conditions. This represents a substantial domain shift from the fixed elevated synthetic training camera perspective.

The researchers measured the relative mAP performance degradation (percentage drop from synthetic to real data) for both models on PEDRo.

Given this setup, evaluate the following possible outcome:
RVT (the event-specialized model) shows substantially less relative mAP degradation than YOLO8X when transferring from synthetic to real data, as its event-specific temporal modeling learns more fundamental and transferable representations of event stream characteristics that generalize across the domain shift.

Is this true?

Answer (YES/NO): NO